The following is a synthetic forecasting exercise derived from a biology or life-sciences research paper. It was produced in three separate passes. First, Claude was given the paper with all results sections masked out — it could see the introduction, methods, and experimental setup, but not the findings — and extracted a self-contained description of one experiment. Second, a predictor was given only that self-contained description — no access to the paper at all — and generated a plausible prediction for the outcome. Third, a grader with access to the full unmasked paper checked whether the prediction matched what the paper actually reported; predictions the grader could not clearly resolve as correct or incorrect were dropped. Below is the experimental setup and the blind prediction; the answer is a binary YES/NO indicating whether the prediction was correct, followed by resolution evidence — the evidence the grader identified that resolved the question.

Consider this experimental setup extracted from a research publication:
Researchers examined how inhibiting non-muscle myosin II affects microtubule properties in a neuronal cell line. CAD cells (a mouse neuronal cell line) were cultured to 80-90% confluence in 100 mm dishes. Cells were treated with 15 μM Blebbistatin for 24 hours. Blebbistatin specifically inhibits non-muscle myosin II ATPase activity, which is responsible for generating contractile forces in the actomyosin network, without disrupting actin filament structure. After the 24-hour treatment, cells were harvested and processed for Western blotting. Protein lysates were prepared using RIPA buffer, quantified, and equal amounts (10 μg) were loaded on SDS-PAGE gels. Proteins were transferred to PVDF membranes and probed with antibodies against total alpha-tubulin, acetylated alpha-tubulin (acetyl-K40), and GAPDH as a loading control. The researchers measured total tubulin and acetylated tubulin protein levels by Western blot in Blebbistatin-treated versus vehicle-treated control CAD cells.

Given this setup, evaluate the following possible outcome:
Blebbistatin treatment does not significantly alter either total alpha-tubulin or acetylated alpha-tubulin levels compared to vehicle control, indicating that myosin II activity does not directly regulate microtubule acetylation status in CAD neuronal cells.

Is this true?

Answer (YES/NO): NO